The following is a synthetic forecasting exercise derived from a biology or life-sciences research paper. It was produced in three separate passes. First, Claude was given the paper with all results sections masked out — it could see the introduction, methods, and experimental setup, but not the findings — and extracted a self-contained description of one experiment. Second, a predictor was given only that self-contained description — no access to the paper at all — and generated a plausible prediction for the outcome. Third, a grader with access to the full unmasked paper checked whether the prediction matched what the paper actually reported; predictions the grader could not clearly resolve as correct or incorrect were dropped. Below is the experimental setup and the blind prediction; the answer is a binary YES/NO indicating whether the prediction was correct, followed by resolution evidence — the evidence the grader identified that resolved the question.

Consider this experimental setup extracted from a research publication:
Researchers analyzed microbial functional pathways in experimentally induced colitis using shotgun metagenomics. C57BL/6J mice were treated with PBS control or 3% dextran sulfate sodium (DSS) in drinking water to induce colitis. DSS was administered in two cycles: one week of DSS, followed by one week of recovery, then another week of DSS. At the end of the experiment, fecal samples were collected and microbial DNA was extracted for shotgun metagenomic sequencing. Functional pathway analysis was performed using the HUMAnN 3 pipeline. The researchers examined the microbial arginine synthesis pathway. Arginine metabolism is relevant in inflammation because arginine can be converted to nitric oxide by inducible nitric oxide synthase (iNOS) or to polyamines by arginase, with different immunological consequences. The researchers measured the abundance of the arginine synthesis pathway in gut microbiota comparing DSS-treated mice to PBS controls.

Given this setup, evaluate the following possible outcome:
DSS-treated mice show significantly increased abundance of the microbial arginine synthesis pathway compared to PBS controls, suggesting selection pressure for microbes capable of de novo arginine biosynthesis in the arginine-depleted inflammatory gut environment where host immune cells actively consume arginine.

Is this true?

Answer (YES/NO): YES